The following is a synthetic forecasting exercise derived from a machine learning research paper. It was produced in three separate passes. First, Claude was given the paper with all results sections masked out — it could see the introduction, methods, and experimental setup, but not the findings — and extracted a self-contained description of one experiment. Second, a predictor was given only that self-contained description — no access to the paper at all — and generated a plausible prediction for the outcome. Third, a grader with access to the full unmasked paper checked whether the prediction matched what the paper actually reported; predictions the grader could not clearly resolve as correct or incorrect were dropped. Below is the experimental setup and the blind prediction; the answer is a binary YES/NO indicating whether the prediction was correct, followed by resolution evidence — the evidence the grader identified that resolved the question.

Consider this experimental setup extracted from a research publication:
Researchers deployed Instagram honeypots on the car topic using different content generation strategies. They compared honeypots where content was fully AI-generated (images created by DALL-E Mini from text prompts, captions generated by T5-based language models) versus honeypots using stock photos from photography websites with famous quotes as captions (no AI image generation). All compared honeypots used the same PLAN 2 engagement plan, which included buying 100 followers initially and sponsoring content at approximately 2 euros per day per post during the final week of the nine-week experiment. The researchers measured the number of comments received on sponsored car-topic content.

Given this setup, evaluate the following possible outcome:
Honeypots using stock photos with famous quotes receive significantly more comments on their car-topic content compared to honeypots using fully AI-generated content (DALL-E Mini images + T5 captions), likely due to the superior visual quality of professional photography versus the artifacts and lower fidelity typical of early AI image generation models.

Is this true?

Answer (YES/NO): NO